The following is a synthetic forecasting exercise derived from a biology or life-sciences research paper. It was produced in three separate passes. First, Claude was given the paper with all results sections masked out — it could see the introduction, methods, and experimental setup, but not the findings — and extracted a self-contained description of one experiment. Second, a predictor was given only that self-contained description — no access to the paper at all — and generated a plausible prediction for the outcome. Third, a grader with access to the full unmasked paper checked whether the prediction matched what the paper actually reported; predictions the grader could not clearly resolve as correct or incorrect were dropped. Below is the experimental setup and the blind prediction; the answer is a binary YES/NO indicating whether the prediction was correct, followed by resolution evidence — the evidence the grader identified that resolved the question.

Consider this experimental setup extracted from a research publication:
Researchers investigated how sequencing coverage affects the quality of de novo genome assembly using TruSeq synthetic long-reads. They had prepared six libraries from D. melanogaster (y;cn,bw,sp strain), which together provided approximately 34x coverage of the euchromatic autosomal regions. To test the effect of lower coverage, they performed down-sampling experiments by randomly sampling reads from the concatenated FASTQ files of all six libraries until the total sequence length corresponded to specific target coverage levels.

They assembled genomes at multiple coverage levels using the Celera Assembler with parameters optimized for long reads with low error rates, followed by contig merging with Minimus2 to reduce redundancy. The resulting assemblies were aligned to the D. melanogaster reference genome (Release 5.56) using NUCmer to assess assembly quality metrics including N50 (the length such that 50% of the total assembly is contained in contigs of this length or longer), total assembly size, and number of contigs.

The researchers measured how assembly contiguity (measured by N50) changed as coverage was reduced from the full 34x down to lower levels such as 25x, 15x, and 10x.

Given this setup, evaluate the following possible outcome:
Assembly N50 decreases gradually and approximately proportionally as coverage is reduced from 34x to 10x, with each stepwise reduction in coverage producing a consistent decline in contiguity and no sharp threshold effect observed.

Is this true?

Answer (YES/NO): NO